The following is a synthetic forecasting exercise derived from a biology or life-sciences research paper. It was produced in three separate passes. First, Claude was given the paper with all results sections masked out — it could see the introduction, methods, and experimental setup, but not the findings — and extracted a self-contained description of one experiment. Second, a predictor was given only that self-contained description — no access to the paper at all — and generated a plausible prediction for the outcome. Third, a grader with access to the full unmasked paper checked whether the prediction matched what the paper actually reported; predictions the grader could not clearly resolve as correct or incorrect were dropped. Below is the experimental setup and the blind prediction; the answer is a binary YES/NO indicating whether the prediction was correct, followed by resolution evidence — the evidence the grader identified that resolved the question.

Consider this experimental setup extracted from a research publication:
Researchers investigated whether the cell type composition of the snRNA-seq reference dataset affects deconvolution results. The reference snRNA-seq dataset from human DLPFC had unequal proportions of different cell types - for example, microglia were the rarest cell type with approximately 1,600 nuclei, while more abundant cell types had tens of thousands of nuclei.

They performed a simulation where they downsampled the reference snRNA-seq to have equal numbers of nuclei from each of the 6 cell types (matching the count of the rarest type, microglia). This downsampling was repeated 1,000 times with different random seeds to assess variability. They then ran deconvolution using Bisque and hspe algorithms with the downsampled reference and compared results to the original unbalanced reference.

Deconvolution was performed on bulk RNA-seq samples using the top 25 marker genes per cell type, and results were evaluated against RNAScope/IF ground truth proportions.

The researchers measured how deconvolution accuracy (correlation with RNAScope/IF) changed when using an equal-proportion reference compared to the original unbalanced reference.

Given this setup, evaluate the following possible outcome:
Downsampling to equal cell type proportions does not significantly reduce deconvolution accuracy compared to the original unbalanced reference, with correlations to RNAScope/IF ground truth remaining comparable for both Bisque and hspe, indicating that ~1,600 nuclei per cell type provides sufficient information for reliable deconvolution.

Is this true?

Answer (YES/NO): NO